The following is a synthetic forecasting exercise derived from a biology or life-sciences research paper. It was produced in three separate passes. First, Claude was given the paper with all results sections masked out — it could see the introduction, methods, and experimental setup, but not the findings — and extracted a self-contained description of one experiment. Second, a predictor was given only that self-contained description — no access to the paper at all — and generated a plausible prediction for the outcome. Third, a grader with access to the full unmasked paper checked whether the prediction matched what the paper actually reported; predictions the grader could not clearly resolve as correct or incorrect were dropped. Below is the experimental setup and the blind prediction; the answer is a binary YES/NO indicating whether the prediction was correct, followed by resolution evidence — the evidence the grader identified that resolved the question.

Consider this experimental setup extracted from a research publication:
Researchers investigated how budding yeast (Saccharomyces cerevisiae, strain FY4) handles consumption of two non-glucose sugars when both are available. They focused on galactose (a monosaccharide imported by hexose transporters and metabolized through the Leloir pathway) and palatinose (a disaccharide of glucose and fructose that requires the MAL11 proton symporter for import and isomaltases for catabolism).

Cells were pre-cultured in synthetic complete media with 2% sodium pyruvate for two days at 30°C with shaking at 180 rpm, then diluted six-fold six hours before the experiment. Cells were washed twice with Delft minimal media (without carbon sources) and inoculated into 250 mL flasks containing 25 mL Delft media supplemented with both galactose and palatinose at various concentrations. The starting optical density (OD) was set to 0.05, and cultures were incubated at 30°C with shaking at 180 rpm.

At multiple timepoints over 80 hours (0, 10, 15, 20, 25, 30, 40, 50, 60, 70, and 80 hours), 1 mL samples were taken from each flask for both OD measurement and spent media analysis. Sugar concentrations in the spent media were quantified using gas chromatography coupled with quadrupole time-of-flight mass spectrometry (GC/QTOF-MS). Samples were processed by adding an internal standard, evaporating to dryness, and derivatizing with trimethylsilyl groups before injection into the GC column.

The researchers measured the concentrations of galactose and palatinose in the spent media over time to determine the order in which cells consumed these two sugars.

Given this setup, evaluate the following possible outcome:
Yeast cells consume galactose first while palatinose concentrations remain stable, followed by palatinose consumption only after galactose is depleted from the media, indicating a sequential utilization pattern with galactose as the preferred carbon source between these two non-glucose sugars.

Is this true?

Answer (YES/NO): YES